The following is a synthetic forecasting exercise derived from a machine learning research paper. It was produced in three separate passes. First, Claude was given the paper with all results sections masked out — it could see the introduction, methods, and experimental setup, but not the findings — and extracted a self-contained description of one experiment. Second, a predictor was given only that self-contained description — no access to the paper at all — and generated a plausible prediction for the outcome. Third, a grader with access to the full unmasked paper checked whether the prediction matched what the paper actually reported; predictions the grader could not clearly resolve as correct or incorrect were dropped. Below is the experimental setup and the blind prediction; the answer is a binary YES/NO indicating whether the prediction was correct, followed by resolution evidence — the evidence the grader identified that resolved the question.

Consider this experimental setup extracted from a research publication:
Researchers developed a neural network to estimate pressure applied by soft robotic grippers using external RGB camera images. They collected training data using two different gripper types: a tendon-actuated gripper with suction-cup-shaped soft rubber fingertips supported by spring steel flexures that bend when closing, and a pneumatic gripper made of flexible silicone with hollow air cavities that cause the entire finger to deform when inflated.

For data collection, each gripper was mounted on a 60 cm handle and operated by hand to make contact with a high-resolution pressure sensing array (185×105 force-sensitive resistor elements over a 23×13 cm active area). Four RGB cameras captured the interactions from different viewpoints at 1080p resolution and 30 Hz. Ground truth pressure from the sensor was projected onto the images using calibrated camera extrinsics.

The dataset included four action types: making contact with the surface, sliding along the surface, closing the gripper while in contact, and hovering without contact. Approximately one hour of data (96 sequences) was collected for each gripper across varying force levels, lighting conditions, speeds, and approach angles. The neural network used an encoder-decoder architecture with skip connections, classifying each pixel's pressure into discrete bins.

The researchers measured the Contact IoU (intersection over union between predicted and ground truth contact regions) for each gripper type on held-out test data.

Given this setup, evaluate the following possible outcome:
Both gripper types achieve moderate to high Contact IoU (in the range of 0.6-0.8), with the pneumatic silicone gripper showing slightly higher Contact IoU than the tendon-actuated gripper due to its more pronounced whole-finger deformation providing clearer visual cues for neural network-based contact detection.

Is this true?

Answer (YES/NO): NO